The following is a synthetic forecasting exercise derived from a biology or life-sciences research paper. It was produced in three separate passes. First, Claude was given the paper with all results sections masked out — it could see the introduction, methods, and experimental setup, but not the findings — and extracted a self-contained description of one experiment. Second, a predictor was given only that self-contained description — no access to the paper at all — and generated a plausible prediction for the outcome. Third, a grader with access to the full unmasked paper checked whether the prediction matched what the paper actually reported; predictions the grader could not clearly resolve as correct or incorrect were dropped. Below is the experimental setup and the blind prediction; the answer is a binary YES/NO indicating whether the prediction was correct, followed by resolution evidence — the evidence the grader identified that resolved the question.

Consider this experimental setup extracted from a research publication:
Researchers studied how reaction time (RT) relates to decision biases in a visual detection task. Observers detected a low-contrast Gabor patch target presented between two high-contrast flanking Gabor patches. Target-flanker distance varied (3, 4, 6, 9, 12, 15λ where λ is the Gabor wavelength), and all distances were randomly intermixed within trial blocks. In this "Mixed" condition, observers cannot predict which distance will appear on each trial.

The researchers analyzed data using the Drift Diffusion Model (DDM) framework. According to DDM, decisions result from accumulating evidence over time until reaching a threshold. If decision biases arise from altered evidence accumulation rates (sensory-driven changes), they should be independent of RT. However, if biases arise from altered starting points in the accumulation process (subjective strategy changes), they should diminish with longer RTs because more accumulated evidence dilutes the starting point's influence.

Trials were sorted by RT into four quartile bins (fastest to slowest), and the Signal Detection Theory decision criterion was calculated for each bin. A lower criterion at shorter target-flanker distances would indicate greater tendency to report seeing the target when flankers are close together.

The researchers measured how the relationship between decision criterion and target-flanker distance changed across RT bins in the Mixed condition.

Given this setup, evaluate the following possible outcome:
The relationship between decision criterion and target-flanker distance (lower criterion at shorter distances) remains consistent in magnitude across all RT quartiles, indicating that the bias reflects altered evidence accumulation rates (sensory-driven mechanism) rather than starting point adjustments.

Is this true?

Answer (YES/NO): NO